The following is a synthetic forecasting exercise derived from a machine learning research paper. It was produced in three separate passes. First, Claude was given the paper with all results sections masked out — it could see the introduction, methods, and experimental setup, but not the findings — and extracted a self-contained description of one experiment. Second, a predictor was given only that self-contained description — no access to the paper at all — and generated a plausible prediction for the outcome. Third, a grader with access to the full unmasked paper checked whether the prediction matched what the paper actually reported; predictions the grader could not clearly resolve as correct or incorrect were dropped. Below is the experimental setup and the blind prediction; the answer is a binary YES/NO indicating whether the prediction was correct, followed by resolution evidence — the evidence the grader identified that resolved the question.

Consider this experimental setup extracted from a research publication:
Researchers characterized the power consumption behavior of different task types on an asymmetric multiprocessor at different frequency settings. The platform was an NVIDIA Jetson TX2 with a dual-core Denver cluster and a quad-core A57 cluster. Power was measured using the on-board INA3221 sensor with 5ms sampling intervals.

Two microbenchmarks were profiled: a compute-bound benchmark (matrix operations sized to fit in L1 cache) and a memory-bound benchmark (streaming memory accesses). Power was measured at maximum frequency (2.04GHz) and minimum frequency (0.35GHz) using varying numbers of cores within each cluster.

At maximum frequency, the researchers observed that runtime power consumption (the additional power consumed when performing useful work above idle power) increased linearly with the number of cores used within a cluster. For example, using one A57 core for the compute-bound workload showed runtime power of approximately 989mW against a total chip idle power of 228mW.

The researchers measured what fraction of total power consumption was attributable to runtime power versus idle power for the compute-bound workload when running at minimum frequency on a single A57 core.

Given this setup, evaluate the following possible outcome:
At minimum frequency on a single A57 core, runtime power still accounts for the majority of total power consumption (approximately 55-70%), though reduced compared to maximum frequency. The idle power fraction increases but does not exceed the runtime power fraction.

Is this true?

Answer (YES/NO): NO